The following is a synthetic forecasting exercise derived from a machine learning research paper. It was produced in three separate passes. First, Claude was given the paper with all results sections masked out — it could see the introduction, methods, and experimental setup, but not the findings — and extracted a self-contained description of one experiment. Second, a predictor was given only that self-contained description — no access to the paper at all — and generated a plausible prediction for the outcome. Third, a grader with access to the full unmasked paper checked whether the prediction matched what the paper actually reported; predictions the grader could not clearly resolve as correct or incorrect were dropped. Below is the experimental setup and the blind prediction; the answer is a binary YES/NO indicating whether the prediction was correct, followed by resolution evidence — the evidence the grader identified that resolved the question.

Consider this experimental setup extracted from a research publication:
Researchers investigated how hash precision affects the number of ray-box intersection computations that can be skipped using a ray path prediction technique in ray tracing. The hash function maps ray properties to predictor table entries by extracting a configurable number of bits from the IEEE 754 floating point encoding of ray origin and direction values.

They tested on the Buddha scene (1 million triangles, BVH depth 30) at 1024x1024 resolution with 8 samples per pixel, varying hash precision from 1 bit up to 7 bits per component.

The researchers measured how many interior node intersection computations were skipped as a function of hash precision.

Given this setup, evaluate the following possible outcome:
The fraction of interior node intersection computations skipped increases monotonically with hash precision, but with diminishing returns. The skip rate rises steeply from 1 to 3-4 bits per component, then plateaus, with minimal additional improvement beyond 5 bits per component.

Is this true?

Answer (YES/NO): NO